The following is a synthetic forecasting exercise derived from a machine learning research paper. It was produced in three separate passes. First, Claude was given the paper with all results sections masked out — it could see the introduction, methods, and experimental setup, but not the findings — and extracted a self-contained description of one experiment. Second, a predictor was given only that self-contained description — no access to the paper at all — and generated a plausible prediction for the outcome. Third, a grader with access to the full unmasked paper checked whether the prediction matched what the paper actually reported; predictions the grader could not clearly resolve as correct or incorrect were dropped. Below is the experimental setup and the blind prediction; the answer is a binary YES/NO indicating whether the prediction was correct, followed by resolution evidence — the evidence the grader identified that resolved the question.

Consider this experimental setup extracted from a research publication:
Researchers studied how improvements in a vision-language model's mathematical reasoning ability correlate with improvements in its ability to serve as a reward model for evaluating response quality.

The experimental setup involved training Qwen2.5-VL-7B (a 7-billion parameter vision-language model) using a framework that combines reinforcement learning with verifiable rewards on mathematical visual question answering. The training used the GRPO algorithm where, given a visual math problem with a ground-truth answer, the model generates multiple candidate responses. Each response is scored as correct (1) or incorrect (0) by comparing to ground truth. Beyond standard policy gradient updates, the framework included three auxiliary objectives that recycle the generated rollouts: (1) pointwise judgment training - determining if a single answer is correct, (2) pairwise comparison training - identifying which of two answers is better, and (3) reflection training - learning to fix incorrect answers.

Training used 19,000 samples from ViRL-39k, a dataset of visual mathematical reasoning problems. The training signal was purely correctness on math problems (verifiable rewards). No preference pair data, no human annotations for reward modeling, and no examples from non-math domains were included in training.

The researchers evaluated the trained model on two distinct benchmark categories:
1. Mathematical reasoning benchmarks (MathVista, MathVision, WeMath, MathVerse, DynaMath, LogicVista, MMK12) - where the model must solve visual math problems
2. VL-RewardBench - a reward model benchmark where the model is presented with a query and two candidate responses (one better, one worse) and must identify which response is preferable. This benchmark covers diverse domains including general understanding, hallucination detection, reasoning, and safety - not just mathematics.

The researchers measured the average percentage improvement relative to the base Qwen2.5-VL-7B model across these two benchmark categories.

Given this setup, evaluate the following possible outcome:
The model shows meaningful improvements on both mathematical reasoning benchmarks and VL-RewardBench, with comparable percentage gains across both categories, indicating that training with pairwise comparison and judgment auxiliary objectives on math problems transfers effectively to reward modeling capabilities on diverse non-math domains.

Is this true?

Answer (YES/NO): YES